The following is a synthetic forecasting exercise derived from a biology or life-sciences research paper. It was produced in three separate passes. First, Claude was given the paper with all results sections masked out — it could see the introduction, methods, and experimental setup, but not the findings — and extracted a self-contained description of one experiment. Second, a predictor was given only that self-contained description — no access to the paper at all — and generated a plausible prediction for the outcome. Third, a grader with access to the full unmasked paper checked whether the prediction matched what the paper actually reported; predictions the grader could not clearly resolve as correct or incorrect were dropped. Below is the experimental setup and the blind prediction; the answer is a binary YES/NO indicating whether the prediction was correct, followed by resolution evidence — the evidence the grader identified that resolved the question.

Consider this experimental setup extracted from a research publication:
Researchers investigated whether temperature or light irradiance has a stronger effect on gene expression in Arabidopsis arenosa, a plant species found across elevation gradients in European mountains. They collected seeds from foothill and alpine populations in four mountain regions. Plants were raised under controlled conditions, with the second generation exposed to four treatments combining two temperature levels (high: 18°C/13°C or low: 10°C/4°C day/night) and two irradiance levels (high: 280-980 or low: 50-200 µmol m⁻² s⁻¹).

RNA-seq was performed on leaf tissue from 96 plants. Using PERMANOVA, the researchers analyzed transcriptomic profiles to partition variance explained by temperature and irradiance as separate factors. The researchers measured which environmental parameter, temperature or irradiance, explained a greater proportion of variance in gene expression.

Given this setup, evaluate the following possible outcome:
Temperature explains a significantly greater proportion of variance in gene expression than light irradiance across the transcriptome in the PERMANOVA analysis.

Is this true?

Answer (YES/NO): NO